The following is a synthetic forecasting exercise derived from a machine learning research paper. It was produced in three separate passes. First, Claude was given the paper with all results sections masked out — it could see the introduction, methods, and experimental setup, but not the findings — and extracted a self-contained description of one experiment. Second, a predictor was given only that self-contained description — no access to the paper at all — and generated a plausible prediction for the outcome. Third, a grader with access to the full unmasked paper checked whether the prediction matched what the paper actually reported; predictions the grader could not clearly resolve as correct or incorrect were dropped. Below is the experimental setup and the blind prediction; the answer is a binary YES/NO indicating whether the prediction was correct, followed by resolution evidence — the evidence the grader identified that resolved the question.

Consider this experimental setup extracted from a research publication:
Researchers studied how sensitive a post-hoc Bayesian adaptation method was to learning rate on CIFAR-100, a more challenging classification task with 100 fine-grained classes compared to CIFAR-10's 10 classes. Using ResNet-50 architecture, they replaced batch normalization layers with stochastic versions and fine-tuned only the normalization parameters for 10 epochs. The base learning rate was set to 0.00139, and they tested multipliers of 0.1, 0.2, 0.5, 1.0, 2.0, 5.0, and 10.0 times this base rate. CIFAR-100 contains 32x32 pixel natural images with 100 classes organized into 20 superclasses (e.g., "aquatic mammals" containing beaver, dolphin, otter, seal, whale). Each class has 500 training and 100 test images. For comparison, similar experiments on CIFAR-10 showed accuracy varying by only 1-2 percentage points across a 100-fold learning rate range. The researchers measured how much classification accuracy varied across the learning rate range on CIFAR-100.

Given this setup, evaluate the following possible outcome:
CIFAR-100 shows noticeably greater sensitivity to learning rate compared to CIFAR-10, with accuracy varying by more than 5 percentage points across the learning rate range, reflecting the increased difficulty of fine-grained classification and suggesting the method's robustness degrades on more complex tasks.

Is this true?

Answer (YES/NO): NO